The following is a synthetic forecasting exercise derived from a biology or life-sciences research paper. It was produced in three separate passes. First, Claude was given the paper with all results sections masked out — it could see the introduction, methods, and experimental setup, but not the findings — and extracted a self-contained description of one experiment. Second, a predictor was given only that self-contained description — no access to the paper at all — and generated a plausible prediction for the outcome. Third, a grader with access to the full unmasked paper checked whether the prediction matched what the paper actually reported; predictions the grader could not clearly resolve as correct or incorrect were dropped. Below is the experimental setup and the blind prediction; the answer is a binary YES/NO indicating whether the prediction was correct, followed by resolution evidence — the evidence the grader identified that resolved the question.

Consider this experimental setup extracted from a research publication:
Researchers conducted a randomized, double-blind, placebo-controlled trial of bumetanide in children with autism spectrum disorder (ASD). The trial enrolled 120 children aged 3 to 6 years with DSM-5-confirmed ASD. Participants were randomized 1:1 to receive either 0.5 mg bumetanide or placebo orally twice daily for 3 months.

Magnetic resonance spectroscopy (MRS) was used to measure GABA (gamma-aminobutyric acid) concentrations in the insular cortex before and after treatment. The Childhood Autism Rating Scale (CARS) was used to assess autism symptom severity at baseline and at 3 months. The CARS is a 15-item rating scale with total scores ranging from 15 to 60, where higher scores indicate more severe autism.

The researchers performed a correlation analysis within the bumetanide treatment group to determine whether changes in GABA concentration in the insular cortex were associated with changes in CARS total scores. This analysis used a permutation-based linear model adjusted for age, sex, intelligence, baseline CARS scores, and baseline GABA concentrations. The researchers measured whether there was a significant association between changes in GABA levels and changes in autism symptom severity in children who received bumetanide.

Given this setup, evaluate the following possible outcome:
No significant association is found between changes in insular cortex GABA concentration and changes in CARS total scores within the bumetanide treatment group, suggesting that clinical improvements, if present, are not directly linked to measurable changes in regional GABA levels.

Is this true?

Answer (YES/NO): NO